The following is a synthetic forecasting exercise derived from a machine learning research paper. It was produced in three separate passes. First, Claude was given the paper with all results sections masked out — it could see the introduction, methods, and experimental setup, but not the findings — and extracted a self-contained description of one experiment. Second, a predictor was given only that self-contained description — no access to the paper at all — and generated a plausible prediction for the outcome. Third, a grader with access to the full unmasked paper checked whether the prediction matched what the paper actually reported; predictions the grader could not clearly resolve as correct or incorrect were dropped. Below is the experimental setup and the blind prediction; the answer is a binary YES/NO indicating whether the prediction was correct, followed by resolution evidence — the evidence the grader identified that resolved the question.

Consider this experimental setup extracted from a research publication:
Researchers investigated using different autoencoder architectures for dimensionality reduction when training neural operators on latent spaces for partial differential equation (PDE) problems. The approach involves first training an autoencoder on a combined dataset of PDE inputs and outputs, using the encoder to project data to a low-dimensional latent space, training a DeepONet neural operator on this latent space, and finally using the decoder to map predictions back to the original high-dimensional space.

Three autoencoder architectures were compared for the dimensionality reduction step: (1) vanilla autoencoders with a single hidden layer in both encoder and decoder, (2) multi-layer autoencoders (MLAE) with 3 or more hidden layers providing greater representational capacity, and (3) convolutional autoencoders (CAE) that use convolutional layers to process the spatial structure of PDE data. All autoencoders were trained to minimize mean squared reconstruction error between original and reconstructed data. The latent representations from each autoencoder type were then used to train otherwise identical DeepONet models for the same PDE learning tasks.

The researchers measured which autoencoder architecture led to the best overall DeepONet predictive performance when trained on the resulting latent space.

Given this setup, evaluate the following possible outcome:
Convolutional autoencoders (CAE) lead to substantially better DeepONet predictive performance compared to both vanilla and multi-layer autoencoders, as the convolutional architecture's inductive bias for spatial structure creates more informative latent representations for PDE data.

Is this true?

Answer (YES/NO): NO